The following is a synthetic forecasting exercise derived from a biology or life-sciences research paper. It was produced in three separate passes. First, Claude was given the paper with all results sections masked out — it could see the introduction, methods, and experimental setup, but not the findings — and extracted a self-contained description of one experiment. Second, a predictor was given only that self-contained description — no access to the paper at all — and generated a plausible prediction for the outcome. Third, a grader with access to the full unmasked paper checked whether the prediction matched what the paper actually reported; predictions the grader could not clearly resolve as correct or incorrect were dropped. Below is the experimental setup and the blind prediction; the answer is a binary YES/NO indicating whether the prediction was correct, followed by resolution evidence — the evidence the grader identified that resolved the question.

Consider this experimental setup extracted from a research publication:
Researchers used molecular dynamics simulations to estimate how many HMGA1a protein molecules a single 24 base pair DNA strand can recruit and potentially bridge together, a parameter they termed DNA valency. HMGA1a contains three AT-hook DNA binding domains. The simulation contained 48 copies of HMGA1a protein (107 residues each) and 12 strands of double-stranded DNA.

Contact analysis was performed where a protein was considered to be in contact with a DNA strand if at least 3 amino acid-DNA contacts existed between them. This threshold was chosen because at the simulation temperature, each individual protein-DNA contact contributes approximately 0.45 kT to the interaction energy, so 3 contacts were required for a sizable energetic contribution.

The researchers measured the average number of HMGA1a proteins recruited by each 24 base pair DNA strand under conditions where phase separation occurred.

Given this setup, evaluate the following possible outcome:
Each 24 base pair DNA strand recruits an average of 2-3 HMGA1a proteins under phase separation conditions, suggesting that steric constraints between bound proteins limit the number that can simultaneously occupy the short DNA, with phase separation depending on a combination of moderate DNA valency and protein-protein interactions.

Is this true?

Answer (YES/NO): NO